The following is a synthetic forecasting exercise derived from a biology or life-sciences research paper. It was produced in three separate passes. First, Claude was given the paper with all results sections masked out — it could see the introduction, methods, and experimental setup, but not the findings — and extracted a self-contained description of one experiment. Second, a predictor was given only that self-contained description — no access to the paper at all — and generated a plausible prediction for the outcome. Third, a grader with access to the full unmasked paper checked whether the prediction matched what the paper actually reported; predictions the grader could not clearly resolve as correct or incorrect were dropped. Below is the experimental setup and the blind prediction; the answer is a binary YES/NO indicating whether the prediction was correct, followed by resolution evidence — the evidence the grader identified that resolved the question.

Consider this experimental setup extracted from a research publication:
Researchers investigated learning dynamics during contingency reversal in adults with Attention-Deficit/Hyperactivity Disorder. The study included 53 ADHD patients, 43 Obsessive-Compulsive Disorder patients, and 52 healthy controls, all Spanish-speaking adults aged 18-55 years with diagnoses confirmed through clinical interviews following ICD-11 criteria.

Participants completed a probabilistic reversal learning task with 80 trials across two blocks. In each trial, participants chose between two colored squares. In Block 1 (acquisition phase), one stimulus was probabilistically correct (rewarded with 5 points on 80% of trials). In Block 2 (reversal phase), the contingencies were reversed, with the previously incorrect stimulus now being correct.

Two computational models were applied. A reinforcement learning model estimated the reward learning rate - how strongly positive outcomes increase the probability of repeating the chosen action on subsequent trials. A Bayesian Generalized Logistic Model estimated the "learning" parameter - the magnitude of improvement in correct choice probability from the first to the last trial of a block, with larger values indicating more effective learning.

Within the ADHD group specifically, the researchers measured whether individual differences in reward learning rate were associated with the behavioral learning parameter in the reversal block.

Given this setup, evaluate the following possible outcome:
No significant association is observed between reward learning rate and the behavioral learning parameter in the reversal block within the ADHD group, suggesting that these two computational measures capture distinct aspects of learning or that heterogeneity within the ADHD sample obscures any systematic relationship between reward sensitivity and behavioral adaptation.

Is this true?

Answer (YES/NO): NO